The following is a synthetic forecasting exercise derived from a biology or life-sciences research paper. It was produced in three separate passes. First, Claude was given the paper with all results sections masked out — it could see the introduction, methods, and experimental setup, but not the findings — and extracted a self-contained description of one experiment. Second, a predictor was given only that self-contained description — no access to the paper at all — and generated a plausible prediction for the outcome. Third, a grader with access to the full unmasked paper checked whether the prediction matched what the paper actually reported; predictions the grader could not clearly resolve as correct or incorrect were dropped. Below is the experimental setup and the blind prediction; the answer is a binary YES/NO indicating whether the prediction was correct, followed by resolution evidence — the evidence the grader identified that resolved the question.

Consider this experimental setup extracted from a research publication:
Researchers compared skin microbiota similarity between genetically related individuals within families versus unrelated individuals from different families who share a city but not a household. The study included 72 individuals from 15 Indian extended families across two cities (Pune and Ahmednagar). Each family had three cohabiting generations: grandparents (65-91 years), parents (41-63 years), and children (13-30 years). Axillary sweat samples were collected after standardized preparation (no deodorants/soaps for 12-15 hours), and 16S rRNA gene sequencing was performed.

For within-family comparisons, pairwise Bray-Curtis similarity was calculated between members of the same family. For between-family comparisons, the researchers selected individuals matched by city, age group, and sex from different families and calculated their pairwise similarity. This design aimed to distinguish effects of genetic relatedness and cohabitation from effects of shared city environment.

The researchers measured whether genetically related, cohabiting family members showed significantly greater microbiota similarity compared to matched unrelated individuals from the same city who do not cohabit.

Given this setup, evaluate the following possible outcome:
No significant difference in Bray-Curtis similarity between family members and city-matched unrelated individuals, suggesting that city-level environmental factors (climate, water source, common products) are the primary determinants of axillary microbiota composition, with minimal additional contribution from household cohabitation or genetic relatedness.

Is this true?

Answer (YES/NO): NO